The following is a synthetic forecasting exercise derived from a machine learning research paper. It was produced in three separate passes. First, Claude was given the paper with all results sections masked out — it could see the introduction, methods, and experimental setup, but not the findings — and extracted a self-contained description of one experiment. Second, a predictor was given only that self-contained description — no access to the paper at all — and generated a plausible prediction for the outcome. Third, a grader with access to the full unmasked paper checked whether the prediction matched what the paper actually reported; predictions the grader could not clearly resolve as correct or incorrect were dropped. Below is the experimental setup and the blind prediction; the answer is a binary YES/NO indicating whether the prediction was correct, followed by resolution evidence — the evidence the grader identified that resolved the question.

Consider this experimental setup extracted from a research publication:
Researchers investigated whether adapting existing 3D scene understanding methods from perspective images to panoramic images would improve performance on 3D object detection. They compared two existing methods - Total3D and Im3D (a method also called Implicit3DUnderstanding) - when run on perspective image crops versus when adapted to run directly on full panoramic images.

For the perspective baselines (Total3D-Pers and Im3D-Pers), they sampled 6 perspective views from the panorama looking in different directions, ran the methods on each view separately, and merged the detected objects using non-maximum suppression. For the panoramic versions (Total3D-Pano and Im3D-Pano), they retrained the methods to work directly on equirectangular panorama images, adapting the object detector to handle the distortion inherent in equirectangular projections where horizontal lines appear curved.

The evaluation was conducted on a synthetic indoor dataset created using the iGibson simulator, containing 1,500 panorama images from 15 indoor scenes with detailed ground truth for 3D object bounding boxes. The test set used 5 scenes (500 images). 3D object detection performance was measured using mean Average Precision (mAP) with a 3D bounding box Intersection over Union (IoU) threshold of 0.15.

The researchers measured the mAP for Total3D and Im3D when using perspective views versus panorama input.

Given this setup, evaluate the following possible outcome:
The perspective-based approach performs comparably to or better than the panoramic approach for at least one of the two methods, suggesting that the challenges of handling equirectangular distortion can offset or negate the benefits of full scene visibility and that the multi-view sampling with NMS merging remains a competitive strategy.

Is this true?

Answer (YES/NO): YES